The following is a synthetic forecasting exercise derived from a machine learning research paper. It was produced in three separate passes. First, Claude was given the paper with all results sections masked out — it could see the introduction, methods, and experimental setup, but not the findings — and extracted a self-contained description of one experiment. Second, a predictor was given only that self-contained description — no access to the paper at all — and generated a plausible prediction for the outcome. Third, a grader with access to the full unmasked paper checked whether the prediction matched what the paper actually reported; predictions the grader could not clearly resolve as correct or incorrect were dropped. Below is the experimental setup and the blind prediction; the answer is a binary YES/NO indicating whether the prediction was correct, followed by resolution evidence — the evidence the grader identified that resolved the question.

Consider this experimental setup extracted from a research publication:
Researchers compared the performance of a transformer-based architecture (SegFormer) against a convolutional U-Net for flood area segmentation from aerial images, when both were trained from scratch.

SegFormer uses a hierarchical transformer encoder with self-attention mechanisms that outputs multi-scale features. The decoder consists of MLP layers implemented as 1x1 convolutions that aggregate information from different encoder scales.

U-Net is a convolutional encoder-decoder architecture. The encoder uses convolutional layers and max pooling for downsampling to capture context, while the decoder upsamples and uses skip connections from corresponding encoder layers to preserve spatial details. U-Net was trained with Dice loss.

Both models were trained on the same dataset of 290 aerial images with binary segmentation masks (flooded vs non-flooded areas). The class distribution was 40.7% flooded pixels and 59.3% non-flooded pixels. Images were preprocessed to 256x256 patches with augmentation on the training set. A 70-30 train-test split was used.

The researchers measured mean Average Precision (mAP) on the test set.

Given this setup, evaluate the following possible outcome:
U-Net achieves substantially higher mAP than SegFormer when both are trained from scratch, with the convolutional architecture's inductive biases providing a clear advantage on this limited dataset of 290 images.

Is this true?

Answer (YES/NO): NO